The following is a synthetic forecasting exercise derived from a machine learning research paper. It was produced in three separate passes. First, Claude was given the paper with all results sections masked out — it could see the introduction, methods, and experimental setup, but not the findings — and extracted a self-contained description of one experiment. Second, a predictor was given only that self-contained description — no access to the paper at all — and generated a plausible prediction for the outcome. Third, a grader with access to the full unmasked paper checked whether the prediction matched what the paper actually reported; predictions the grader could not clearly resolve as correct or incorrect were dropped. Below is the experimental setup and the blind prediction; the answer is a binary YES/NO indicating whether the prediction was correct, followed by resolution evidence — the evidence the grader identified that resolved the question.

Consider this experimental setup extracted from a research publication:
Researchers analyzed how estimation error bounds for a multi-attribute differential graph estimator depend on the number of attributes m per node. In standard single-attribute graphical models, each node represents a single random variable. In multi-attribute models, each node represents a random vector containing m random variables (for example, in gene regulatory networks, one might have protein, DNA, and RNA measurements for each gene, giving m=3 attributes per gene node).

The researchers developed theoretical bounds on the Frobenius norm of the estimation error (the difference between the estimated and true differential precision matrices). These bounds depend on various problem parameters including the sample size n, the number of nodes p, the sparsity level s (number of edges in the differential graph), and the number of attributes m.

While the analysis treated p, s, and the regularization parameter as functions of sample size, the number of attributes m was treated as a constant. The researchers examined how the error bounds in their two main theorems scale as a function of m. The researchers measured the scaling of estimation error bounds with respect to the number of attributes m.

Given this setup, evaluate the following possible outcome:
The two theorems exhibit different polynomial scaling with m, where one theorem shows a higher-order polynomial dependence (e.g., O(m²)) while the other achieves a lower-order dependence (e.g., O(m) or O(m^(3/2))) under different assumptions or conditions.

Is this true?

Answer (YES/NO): NO